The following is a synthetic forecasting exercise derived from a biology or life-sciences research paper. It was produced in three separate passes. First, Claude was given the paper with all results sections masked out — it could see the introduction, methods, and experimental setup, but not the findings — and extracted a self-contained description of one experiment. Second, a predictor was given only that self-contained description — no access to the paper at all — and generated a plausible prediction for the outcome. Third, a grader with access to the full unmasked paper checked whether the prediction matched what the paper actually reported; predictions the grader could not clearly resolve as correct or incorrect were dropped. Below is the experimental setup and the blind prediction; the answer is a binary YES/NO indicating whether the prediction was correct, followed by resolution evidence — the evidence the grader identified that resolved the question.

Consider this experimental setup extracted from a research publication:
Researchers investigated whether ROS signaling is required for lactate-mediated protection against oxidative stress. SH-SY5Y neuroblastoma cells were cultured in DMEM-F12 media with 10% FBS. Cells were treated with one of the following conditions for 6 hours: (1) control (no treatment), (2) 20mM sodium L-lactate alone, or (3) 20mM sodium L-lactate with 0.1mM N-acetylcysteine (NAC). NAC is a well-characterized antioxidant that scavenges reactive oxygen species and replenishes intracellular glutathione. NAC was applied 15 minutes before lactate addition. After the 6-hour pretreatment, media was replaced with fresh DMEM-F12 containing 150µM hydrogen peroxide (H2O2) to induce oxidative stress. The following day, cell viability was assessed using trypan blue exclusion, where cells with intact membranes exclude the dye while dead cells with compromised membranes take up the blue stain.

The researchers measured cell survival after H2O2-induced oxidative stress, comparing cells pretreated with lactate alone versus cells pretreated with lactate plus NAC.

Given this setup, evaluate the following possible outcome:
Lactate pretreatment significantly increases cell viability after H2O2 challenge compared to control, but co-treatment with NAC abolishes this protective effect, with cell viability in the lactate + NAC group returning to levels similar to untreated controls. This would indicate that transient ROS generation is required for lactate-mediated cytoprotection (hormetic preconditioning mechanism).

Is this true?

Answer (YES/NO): YES